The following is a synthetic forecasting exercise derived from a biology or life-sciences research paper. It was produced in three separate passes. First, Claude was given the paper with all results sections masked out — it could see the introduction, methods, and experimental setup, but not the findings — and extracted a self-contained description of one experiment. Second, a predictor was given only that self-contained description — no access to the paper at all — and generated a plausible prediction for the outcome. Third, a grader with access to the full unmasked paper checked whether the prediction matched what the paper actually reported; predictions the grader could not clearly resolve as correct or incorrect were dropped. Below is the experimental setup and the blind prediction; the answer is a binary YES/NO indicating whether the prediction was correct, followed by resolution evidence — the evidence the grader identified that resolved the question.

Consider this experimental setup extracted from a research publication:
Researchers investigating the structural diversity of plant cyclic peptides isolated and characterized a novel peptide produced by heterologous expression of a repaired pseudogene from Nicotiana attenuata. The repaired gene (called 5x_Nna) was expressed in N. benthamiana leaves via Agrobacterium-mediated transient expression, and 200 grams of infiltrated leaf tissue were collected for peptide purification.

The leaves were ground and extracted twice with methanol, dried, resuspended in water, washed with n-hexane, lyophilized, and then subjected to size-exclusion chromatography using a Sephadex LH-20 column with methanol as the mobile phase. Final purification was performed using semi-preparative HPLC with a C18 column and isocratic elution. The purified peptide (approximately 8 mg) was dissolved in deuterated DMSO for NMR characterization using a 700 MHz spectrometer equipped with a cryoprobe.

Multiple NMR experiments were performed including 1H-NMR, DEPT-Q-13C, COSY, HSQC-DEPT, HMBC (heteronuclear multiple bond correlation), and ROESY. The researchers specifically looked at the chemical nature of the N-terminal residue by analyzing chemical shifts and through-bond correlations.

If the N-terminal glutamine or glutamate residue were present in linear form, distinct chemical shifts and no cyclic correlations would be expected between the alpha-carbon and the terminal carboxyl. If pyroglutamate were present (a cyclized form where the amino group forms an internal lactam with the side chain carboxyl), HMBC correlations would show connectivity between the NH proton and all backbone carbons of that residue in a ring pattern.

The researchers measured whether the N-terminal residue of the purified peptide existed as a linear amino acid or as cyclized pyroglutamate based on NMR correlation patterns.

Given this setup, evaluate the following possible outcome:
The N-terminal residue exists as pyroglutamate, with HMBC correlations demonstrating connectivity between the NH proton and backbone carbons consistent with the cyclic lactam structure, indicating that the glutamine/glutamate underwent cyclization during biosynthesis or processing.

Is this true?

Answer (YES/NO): YES